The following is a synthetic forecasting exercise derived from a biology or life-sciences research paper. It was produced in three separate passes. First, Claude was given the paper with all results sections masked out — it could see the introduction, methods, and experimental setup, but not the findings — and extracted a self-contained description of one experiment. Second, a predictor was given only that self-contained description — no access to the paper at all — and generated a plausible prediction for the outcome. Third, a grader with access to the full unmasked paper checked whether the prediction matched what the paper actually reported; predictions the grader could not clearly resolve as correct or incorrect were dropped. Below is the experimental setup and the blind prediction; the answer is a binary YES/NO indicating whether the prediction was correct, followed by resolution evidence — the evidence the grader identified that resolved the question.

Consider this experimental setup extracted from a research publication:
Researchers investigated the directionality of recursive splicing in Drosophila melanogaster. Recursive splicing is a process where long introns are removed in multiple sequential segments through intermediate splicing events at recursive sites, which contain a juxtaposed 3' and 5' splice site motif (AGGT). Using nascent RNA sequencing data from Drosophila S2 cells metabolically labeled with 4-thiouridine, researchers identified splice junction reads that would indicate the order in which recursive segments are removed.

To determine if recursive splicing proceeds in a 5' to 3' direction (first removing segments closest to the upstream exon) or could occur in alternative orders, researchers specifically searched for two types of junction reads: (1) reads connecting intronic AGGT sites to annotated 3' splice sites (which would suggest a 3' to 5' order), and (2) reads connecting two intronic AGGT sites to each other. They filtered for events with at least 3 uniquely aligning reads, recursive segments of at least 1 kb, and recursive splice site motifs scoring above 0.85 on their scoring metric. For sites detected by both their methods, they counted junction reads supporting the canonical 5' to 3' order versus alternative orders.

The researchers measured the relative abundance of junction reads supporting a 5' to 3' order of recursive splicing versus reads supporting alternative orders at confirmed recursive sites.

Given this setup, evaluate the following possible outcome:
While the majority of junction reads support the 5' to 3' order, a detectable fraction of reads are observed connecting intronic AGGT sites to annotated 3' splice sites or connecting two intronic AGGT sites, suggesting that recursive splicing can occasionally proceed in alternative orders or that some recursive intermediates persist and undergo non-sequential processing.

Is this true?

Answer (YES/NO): YES